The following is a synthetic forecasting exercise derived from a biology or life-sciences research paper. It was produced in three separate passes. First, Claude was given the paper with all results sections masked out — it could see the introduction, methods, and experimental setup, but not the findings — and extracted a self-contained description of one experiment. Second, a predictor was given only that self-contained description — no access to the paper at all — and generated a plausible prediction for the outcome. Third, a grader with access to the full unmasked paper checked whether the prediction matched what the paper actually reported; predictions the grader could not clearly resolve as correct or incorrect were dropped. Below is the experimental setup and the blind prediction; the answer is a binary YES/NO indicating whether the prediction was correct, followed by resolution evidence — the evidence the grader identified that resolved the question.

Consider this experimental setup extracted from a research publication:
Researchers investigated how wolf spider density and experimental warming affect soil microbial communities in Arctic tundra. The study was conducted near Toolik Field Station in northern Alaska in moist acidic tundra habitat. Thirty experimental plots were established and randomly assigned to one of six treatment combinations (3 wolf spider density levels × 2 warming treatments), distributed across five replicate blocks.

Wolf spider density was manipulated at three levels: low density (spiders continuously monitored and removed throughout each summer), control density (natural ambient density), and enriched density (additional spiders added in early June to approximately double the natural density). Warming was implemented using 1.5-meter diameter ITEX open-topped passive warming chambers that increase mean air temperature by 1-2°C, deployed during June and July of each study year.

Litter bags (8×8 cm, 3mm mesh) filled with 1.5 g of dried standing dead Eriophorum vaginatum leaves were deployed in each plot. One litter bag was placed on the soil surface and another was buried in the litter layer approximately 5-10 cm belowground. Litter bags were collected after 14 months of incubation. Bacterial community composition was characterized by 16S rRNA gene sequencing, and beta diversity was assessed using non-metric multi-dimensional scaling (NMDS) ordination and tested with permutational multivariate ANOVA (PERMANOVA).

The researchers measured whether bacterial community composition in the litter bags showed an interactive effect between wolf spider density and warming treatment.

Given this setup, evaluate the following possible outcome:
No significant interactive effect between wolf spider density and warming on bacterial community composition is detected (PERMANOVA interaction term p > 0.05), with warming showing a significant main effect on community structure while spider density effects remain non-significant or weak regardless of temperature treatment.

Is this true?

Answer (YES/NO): NO